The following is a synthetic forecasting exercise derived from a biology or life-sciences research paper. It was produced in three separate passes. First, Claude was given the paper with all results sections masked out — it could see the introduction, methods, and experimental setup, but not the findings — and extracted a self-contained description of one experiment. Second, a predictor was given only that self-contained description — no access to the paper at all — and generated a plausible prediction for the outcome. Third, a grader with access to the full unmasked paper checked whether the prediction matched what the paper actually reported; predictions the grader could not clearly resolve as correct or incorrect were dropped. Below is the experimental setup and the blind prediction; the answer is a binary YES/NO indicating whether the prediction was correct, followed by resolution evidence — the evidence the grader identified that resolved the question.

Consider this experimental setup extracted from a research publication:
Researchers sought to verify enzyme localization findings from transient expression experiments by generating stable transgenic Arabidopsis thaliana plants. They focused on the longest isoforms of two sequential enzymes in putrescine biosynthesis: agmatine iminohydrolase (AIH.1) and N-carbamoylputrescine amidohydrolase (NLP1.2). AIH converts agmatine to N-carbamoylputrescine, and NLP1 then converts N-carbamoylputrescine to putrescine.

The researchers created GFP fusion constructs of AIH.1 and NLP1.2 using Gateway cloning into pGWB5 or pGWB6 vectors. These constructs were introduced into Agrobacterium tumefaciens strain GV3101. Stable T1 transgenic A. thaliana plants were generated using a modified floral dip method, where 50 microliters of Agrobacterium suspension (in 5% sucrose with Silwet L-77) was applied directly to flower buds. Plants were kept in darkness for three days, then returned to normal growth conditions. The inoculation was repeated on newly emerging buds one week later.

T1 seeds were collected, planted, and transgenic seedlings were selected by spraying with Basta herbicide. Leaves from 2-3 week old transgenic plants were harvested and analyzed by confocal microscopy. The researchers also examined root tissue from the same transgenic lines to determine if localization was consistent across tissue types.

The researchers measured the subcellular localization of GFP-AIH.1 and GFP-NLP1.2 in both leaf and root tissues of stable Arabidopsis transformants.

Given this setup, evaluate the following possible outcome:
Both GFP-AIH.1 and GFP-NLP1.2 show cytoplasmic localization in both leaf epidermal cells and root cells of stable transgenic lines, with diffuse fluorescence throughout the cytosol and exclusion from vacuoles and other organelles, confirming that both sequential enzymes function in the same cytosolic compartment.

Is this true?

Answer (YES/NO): NO